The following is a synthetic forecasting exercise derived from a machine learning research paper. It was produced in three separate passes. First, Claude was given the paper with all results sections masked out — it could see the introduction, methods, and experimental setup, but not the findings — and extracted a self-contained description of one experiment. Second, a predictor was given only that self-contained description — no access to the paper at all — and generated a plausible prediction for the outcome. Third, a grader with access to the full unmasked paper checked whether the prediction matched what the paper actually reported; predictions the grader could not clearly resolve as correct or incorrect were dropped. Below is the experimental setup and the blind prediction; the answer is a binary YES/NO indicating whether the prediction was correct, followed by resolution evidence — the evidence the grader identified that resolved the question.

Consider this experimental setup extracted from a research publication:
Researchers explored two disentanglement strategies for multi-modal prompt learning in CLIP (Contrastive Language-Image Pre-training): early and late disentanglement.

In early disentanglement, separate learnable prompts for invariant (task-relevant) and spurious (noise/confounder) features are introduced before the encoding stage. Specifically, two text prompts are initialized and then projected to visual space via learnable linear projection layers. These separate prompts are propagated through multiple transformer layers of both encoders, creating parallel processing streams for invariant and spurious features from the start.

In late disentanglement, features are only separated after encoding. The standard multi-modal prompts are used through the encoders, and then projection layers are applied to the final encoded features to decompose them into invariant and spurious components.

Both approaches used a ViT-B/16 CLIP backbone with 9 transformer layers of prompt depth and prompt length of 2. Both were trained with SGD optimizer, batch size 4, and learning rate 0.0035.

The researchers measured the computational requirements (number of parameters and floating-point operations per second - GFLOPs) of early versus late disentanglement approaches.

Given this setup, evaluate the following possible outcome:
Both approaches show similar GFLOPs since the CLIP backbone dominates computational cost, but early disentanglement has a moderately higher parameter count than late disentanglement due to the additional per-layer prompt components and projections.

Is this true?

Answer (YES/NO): NO